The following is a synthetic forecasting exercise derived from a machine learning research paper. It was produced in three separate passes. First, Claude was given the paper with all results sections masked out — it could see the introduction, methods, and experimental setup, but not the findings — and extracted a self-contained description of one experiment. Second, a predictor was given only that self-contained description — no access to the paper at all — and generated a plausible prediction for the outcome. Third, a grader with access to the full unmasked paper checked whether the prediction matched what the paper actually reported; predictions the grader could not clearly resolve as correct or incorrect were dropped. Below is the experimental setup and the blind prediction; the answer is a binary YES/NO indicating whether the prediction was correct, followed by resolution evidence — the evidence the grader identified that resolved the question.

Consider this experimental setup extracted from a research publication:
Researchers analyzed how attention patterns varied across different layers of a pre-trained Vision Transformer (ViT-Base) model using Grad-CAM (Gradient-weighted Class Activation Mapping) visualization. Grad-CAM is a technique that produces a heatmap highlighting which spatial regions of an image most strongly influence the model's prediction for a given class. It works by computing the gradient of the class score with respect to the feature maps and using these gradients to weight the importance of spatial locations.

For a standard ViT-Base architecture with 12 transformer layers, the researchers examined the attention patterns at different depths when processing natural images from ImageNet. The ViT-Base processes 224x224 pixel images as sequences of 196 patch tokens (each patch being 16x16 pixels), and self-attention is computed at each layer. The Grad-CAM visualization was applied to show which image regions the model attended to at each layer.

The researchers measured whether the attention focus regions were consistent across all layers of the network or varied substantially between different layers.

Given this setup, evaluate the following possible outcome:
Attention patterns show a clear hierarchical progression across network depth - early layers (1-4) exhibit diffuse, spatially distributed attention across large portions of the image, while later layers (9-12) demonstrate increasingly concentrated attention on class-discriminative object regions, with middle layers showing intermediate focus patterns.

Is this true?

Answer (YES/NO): NO